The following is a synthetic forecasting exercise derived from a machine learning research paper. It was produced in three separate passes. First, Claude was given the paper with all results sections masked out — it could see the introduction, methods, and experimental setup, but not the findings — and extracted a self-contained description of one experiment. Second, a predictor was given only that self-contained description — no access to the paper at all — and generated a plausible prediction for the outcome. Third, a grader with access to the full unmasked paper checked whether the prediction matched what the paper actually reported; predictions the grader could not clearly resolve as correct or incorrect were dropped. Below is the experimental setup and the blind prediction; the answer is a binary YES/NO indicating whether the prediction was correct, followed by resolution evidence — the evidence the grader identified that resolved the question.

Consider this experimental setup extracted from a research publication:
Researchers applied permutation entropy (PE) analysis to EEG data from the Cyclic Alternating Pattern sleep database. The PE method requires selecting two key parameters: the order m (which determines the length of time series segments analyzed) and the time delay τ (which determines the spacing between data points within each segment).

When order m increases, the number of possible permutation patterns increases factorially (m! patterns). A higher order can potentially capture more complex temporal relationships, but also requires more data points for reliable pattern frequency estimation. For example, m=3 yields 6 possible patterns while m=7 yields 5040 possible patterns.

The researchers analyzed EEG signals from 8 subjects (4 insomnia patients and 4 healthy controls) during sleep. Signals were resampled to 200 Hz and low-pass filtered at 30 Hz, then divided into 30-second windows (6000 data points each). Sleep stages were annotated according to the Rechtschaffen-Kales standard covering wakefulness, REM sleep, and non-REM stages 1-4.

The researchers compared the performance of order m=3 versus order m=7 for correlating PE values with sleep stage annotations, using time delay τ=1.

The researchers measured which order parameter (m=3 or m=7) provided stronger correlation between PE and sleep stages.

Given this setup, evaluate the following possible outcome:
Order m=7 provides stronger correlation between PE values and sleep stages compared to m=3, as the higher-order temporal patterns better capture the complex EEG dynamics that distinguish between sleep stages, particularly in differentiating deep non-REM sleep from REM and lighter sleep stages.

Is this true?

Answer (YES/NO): NO